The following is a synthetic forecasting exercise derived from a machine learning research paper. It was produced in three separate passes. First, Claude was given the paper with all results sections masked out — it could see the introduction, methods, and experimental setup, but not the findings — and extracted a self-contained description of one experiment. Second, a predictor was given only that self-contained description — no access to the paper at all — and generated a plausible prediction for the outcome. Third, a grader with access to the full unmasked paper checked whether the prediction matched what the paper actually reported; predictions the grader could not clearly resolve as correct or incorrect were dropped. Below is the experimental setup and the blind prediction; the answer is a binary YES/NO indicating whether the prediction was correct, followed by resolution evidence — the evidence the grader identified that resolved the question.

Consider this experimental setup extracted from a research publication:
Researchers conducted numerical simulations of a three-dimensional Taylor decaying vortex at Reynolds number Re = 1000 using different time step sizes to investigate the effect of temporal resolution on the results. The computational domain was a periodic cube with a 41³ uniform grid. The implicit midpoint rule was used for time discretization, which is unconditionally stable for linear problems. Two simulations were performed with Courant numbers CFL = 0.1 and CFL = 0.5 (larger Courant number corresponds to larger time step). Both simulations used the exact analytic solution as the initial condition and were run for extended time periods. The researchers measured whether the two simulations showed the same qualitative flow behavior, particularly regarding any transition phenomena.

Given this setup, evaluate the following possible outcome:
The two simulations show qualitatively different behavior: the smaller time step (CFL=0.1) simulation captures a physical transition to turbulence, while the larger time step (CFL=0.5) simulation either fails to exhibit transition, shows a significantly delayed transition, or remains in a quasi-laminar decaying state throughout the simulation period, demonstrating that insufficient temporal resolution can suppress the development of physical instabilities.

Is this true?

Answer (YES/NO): NO